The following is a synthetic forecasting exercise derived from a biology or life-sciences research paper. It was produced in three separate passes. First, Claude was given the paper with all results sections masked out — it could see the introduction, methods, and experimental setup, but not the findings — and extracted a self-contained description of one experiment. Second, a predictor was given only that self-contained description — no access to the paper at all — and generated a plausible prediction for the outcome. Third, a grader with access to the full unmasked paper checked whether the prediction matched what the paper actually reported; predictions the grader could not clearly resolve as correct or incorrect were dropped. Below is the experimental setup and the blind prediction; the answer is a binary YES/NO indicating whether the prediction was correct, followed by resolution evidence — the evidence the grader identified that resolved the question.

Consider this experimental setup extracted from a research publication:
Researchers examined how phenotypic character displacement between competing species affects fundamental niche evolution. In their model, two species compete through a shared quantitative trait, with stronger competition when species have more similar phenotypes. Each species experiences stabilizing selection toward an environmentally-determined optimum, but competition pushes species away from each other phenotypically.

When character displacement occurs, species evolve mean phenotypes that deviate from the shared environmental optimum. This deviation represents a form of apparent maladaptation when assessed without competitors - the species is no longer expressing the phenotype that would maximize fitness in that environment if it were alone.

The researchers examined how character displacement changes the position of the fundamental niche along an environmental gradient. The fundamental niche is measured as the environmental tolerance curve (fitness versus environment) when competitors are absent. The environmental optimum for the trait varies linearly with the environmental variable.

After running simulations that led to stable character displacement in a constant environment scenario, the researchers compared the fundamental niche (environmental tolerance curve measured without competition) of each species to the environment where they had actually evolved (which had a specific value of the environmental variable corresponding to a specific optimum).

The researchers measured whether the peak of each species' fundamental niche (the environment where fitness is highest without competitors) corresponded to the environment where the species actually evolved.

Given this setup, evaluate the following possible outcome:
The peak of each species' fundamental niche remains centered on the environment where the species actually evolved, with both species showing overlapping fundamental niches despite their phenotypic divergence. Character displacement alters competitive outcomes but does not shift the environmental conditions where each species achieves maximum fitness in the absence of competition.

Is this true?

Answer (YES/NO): NO